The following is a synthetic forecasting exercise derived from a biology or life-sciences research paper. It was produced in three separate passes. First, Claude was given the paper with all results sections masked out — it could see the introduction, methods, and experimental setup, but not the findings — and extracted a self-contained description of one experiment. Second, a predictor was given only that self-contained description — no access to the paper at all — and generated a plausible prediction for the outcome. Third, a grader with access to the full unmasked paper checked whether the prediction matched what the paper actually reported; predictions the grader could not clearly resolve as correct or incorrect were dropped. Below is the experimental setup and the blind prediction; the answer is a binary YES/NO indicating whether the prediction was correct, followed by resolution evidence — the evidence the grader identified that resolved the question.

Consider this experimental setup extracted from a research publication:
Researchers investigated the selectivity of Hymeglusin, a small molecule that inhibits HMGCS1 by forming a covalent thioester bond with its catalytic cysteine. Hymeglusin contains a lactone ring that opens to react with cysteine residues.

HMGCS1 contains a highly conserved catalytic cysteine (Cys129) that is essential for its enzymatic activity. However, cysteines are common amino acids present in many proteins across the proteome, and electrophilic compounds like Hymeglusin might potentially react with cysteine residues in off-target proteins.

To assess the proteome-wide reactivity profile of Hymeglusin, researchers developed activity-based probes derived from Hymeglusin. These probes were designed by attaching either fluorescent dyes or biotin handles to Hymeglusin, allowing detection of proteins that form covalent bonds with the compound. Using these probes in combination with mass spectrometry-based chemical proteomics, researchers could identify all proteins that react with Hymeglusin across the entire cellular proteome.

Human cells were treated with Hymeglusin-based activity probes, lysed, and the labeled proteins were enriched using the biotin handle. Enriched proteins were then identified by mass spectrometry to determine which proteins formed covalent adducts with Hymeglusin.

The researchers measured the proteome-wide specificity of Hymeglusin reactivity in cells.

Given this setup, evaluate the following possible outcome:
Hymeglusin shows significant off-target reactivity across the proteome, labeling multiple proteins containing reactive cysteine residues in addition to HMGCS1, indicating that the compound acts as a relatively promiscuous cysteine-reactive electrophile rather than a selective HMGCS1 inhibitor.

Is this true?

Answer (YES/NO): NO